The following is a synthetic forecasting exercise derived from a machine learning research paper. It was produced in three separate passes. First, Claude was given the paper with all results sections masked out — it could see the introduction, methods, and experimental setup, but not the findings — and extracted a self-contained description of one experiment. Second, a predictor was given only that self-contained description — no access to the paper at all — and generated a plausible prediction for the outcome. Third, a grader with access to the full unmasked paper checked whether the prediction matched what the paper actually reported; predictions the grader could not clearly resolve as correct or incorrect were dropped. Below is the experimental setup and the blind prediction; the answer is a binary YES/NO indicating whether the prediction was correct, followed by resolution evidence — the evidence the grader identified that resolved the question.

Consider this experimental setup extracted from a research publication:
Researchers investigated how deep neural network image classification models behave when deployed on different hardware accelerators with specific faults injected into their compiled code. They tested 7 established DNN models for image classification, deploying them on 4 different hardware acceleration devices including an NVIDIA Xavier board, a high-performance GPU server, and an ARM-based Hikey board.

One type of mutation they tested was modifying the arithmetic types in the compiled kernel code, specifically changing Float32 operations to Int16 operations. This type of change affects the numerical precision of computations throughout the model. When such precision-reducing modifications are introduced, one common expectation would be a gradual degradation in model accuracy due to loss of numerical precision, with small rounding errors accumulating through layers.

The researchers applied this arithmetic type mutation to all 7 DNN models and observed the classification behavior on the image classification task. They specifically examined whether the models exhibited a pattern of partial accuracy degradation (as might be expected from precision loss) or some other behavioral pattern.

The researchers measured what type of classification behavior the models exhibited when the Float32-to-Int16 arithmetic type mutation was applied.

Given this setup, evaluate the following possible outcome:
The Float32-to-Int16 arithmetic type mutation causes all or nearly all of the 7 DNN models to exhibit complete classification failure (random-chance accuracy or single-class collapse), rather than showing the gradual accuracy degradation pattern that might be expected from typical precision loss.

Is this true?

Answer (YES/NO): YES